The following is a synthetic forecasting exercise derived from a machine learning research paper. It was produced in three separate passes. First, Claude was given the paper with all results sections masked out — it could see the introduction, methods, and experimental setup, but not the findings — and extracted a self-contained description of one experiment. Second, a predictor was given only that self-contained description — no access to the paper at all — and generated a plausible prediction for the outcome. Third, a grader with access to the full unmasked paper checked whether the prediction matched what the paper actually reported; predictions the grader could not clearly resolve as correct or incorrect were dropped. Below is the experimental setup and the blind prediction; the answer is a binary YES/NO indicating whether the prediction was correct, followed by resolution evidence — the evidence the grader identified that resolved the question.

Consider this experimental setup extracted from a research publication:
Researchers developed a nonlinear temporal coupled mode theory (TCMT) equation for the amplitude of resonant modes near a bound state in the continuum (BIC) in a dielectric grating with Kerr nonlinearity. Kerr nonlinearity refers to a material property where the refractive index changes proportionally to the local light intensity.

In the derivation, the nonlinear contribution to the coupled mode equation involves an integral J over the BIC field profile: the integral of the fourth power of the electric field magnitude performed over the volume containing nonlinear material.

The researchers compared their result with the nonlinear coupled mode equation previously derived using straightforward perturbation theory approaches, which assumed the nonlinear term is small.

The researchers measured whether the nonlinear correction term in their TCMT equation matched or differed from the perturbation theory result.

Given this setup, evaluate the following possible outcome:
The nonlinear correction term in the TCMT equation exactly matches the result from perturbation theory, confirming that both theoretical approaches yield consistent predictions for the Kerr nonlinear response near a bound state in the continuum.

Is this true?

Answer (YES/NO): YES